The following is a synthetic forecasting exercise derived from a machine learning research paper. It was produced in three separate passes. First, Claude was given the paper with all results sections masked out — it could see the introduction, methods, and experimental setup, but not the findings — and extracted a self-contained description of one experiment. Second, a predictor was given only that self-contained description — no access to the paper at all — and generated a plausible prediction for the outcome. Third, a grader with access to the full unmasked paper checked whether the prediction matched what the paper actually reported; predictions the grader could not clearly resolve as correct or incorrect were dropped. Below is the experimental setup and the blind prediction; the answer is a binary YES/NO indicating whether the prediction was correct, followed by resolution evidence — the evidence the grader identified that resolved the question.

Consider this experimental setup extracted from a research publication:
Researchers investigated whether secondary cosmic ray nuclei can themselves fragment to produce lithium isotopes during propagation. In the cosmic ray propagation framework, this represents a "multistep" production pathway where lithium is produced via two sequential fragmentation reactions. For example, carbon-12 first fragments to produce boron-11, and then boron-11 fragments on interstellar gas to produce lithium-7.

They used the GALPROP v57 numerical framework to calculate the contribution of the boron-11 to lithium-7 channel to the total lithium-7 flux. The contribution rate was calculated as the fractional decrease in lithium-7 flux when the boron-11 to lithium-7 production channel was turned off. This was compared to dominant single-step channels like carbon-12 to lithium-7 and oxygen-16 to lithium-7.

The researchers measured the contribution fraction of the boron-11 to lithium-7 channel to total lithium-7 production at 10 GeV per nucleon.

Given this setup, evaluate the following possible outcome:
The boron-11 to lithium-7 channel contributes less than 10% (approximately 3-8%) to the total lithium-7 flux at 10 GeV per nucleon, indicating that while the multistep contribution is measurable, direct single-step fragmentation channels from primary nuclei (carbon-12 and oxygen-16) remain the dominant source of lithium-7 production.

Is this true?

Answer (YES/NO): YES